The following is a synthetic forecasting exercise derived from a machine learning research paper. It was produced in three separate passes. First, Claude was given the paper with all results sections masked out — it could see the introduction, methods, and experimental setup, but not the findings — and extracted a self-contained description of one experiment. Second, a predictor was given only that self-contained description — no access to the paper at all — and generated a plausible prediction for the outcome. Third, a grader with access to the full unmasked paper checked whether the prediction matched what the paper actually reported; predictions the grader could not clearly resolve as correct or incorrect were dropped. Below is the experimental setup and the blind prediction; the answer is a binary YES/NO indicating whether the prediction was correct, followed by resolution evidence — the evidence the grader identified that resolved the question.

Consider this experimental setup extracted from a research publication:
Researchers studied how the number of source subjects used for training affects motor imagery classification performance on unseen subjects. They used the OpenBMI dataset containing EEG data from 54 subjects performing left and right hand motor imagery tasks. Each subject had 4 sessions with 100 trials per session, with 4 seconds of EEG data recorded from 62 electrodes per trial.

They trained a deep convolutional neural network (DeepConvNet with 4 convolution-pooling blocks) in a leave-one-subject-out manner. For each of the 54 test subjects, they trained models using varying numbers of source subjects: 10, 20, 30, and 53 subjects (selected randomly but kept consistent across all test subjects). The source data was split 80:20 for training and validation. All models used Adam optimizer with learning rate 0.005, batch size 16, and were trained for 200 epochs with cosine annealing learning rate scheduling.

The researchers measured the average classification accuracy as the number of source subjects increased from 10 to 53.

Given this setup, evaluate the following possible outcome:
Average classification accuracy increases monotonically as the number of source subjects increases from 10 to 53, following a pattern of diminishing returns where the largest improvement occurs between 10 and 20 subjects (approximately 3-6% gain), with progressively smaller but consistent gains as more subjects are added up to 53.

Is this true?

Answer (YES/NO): NO